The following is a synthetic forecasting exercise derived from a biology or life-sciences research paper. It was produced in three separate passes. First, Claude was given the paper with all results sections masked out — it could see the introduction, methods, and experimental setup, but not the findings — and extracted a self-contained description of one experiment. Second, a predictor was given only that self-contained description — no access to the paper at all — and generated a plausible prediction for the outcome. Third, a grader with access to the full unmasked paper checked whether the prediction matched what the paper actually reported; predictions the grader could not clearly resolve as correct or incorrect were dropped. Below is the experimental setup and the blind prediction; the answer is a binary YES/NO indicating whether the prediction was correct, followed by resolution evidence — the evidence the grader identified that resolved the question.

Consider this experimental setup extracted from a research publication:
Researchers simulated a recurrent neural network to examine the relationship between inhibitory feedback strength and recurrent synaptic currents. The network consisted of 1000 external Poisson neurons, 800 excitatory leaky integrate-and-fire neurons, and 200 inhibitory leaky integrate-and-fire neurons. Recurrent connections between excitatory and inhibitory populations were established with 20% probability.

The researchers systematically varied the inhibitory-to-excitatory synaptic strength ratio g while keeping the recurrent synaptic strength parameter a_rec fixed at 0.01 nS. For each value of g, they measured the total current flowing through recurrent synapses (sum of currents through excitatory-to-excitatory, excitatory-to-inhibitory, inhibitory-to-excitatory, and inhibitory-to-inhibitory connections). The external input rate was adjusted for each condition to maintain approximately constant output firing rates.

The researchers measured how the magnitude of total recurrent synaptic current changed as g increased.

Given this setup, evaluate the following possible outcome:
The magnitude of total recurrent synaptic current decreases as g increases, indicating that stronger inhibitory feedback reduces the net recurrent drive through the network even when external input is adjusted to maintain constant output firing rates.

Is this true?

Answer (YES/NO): NO